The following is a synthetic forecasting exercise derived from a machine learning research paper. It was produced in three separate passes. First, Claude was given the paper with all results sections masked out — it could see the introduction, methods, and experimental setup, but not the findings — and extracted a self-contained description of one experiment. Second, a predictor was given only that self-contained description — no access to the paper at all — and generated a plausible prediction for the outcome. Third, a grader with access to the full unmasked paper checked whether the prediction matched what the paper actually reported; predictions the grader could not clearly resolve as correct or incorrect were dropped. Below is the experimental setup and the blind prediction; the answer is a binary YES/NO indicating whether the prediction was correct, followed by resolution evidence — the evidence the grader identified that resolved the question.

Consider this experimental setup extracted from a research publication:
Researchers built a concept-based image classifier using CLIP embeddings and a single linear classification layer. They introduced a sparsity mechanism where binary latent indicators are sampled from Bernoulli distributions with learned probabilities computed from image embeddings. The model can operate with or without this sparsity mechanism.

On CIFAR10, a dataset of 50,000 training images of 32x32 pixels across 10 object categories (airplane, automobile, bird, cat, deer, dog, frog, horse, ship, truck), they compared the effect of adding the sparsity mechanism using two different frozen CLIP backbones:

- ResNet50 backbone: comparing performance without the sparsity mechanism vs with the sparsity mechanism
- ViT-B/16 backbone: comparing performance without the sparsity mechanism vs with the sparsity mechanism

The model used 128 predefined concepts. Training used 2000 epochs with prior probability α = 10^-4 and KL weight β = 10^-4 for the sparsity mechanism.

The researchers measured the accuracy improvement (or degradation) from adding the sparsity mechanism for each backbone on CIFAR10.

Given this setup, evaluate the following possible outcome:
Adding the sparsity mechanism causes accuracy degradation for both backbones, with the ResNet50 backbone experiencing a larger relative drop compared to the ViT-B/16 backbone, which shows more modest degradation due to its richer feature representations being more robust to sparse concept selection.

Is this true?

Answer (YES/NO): NO